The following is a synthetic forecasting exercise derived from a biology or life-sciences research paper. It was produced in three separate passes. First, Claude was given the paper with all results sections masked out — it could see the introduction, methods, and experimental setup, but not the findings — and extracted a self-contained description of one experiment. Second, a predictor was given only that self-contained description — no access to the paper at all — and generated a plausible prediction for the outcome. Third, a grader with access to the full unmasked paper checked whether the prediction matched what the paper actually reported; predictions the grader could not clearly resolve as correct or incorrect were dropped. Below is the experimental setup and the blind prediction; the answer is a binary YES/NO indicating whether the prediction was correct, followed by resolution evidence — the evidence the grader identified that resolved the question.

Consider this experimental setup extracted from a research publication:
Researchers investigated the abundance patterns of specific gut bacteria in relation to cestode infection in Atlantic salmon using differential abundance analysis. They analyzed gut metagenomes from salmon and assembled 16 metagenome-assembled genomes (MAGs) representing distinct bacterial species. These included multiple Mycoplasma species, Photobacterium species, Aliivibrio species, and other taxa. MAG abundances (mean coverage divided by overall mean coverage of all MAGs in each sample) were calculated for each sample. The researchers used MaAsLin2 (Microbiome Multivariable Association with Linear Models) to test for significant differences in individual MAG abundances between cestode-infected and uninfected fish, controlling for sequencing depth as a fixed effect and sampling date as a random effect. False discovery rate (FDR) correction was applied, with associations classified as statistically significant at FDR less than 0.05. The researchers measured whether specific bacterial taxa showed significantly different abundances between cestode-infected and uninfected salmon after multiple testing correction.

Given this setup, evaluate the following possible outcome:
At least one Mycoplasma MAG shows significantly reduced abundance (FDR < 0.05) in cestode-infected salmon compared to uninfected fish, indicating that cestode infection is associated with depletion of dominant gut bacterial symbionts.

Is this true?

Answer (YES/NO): NO